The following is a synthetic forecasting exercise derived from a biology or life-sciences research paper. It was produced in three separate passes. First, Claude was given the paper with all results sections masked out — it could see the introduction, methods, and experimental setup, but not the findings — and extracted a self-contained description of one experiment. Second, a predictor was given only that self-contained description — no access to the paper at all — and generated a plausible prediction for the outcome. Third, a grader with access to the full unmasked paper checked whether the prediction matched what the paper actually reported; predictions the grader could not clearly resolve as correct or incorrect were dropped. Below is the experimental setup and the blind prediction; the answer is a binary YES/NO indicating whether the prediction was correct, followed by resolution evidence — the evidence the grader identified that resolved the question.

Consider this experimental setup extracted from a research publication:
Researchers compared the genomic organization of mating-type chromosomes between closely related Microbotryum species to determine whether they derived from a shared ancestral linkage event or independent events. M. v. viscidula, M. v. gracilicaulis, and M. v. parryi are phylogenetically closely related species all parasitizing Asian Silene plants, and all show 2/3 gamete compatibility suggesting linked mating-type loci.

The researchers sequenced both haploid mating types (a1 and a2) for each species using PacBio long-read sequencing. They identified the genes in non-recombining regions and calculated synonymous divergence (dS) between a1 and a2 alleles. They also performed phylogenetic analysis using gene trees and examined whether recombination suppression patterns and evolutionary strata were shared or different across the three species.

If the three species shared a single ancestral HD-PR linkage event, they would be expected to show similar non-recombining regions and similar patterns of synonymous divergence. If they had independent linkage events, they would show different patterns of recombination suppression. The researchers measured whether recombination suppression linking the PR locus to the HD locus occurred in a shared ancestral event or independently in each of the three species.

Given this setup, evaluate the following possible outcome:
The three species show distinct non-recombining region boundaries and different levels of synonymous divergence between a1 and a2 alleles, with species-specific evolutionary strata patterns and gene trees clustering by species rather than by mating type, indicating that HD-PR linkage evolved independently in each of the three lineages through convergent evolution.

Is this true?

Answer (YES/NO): NO